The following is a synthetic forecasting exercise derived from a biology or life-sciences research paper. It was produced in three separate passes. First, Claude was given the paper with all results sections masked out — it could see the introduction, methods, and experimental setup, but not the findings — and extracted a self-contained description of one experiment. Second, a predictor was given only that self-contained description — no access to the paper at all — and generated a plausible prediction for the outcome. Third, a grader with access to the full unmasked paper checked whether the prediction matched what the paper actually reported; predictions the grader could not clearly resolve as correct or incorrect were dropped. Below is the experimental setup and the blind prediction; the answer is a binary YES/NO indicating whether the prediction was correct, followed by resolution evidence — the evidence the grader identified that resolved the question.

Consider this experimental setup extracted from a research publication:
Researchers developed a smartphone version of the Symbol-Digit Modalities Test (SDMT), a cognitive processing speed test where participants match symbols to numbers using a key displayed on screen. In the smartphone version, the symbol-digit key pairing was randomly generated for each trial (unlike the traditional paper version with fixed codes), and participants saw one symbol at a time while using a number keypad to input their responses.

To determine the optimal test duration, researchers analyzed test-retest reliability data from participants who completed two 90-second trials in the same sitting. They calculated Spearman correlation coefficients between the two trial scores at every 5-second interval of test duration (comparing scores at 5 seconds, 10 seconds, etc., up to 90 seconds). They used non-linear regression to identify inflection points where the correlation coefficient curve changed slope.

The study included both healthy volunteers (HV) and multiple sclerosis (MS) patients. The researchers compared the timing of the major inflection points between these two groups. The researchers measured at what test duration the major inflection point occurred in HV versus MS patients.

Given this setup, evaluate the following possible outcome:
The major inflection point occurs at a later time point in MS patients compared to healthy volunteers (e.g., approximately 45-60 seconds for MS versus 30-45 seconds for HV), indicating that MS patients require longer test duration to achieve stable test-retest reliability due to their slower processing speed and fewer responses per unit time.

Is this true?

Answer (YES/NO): YES